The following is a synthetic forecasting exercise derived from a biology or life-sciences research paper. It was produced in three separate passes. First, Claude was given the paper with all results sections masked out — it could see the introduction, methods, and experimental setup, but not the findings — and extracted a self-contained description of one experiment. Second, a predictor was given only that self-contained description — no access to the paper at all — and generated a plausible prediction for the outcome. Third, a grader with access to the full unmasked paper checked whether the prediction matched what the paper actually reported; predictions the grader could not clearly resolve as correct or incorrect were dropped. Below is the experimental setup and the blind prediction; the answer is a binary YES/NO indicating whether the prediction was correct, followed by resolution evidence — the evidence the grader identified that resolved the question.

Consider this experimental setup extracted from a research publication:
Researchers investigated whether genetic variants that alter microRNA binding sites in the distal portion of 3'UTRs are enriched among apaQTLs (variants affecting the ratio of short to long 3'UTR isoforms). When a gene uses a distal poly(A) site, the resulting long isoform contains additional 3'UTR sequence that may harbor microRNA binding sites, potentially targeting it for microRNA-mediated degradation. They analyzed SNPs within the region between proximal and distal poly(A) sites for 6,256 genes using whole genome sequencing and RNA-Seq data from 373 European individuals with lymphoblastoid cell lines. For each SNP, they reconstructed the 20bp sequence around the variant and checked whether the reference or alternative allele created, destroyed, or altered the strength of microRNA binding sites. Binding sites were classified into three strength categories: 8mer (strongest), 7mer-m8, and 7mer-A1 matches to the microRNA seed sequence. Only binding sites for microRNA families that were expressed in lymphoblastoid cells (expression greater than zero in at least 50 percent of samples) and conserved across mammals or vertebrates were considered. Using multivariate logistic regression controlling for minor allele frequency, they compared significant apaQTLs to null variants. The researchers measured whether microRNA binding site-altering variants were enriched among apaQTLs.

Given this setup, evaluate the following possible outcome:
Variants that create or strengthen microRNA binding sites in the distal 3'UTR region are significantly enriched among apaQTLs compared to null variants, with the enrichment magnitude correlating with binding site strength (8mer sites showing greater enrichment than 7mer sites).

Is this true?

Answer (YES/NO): NO